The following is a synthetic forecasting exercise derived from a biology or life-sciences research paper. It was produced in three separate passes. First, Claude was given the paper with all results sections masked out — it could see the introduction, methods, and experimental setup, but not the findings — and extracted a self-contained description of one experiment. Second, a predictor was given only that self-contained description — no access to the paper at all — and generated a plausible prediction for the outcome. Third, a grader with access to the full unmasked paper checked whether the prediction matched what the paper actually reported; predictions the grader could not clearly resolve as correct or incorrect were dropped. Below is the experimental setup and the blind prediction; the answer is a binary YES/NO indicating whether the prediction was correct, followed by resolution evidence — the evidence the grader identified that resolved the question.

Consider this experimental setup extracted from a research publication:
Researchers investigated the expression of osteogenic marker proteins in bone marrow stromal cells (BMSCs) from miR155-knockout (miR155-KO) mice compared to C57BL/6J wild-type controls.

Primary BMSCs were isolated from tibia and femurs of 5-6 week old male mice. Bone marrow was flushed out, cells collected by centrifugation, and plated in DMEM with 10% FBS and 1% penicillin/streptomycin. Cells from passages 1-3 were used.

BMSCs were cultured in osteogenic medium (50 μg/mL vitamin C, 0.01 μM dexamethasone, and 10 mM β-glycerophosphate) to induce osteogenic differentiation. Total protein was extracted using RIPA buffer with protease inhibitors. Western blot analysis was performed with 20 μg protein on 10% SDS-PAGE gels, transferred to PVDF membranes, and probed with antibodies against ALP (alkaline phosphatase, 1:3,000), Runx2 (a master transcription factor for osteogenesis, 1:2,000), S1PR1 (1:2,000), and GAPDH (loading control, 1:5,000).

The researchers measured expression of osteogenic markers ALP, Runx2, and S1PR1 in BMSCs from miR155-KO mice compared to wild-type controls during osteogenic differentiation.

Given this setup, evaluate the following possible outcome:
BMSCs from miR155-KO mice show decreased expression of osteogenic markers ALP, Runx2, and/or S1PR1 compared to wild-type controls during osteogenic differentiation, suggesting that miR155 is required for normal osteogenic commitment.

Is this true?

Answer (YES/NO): NO